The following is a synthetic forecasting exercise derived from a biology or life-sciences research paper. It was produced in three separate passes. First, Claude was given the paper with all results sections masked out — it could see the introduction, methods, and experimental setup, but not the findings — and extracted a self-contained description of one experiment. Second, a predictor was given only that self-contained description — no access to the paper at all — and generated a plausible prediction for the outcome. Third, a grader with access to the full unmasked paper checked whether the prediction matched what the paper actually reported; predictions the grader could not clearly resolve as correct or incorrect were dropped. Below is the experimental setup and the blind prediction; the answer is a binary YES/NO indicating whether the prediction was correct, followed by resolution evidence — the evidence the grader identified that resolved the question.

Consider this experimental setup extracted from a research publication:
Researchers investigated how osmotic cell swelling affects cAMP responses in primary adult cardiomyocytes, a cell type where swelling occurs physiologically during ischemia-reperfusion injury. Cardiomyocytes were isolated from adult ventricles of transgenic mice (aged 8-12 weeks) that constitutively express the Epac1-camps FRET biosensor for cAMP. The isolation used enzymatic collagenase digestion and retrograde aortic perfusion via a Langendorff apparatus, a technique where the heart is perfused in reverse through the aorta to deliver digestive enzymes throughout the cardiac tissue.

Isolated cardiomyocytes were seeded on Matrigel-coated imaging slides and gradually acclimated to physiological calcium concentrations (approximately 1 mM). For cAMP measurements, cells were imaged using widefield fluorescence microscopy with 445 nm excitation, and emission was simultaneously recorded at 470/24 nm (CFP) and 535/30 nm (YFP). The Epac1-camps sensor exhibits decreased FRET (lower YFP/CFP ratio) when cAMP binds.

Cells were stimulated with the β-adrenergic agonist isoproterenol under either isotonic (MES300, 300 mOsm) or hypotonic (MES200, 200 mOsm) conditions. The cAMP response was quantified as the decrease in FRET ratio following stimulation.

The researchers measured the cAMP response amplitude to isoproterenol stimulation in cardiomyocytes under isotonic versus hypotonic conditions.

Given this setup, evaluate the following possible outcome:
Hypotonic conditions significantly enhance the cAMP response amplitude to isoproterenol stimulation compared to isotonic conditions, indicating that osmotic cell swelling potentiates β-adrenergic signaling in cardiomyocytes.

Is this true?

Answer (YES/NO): YES